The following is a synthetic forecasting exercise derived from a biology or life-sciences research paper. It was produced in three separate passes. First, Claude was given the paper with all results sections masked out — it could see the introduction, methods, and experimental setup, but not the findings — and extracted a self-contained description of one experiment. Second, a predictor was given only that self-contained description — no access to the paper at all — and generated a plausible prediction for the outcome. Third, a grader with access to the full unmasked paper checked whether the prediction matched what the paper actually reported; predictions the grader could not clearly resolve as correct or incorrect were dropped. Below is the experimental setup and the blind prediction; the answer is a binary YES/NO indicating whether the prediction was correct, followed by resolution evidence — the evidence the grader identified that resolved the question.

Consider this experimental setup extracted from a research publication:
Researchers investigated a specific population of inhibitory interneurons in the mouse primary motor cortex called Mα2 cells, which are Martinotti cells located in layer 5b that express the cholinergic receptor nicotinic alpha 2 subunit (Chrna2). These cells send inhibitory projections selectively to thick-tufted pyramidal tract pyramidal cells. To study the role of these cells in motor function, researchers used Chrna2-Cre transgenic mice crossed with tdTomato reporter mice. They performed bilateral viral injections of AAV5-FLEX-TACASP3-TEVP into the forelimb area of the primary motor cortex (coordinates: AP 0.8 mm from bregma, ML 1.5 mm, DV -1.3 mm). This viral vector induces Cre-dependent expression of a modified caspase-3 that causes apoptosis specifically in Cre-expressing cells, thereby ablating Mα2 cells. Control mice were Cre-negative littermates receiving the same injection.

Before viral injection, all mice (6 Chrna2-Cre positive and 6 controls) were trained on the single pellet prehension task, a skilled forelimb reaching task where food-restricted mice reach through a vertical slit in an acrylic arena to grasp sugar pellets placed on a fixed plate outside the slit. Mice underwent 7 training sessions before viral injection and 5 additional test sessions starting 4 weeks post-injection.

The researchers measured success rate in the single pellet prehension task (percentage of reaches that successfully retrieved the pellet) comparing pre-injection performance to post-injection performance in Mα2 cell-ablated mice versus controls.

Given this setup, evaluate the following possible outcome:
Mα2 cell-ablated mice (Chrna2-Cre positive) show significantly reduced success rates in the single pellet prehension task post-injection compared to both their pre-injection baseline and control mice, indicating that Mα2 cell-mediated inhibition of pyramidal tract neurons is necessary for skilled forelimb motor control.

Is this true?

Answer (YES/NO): NO